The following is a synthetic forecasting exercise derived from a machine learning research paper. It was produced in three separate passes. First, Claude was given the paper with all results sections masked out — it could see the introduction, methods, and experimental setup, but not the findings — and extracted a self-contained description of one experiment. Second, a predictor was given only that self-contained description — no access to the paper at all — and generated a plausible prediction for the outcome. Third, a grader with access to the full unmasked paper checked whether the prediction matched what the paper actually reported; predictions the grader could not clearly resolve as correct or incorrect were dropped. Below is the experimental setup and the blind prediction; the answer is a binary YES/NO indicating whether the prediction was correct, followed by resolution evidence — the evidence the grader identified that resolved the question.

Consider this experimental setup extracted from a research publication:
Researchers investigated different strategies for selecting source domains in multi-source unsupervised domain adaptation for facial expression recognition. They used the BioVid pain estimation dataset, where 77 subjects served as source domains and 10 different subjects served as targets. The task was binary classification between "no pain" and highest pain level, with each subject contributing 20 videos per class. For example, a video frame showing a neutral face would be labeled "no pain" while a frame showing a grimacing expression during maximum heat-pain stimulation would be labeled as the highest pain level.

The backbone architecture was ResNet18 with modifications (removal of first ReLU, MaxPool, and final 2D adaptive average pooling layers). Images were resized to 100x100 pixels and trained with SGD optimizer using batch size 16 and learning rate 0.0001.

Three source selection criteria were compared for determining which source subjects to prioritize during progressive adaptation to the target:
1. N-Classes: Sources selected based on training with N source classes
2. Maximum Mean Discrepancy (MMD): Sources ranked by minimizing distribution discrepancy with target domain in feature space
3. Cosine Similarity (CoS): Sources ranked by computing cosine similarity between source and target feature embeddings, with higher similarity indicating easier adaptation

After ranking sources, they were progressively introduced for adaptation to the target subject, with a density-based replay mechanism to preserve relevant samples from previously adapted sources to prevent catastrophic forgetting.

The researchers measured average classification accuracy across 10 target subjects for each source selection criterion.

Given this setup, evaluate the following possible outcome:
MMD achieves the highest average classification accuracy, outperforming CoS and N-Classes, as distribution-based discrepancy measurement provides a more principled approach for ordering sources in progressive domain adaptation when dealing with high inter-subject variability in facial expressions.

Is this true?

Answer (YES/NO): NO